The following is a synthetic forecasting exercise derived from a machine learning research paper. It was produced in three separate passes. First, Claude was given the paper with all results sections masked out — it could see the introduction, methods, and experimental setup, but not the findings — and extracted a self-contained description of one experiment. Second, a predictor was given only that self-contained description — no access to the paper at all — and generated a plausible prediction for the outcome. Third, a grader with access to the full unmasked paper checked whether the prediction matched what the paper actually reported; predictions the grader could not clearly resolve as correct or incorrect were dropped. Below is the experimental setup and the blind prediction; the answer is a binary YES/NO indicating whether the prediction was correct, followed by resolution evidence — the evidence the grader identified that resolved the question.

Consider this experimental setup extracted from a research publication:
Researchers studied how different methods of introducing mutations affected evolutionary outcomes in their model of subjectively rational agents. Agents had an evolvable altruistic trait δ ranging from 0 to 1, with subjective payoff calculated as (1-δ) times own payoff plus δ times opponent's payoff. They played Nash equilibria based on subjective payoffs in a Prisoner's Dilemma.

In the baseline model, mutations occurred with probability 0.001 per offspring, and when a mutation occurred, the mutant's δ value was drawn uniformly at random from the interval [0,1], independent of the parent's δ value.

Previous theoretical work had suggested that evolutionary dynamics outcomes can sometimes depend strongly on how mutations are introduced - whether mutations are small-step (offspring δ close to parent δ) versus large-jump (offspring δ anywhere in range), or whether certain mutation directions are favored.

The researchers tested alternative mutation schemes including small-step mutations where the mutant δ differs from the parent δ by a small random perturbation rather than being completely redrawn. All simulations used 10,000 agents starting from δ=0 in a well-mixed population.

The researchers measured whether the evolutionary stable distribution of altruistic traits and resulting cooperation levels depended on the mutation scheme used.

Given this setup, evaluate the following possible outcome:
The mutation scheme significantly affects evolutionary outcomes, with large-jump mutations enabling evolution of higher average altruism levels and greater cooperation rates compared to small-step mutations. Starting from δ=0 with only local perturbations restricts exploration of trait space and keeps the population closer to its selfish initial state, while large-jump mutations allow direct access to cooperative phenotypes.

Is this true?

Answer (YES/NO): NO